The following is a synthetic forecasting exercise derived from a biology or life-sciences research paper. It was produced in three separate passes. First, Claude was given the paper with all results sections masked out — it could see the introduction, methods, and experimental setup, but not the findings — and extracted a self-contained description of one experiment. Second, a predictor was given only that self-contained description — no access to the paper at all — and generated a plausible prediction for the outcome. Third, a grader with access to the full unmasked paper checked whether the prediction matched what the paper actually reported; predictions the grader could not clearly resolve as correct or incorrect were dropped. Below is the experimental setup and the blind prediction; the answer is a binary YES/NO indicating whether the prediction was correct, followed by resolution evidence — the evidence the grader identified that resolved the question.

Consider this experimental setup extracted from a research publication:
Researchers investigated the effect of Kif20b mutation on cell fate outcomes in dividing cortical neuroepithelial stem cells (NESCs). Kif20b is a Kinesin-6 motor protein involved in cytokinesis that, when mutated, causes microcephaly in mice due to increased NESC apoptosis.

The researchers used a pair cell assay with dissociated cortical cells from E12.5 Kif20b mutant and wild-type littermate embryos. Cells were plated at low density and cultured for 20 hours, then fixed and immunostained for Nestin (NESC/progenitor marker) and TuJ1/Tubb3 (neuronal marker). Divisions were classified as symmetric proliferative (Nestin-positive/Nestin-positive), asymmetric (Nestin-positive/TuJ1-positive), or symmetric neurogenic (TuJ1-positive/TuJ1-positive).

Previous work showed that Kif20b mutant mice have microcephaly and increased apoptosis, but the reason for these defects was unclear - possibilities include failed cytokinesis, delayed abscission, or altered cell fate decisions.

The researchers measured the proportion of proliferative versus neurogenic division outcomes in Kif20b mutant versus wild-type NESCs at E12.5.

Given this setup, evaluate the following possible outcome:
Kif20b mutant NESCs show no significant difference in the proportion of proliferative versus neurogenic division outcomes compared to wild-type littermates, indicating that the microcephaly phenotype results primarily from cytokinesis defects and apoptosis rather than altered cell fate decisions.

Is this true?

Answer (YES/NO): NO